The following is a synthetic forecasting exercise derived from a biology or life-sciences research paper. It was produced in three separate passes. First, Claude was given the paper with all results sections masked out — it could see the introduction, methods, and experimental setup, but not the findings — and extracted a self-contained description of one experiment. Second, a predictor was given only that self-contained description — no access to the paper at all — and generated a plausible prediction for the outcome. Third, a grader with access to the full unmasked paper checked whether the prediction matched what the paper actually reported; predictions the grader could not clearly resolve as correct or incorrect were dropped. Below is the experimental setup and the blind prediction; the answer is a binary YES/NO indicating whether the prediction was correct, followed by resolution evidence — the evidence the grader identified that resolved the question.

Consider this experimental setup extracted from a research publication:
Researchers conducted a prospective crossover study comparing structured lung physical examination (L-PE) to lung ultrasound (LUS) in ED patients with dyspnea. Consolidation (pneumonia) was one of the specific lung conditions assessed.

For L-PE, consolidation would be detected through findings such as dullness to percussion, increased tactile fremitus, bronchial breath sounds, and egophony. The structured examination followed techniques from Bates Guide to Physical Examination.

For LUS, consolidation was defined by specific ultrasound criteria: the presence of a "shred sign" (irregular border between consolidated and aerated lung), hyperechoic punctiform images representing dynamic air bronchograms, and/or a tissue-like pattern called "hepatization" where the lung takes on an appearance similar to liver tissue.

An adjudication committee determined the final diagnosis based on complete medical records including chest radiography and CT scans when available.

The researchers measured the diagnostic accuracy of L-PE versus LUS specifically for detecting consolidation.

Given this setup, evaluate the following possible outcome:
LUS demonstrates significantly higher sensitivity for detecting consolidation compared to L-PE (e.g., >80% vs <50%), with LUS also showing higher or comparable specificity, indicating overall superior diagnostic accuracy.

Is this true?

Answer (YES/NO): NO